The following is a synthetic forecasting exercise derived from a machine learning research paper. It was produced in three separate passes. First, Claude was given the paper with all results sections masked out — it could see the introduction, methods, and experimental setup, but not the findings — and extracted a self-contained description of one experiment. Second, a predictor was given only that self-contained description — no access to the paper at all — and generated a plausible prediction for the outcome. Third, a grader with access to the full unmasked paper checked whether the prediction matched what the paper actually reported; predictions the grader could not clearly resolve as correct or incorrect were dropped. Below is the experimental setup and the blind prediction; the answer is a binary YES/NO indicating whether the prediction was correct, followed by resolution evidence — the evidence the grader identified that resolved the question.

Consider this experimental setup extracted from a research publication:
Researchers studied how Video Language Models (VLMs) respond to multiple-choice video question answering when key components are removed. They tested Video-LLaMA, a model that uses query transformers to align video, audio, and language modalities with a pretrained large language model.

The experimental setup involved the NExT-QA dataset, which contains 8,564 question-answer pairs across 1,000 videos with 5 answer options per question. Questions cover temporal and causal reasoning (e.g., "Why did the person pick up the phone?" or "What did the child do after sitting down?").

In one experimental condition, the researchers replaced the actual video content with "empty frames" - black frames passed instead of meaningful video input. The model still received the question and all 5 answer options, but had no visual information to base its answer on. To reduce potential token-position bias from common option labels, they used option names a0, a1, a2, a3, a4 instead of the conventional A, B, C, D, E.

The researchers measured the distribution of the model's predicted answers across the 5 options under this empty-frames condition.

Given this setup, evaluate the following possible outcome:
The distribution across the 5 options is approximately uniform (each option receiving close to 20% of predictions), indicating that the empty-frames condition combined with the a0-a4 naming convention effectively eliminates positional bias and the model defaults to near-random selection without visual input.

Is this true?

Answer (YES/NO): NO